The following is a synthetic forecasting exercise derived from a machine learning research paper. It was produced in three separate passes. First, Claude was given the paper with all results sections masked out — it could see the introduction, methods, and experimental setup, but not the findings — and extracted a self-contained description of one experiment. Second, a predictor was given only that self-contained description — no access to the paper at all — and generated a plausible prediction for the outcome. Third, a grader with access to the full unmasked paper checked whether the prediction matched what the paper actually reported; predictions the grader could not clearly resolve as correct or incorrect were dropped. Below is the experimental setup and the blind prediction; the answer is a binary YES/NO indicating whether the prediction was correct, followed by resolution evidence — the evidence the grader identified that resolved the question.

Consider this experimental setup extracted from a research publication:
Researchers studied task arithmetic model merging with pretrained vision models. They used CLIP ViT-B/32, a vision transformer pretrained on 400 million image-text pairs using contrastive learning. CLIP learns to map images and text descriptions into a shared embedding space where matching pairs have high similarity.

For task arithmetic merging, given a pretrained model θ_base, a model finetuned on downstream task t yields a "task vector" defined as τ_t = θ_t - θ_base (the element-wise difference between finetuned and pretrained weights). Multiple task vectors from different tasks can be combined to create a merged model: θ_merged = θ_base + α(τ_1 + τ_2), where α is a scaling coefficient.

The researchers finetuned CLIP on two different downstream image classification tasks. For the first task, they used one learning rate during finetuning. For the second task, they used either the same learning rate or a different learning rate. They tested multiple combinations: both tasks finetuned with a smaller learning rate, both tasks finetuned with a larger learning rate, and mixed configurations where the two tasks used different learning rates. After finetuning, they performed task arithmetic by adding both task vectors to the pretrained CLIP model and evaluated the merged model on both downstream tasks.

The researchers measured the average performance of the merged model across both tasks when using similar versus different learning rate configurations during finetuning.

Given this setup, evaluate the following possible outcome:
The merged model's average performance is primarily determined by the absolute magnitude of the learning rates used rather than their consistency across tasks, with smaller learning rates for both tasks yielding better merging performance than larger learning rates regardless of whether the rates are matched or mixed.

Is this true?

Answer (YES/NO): NO